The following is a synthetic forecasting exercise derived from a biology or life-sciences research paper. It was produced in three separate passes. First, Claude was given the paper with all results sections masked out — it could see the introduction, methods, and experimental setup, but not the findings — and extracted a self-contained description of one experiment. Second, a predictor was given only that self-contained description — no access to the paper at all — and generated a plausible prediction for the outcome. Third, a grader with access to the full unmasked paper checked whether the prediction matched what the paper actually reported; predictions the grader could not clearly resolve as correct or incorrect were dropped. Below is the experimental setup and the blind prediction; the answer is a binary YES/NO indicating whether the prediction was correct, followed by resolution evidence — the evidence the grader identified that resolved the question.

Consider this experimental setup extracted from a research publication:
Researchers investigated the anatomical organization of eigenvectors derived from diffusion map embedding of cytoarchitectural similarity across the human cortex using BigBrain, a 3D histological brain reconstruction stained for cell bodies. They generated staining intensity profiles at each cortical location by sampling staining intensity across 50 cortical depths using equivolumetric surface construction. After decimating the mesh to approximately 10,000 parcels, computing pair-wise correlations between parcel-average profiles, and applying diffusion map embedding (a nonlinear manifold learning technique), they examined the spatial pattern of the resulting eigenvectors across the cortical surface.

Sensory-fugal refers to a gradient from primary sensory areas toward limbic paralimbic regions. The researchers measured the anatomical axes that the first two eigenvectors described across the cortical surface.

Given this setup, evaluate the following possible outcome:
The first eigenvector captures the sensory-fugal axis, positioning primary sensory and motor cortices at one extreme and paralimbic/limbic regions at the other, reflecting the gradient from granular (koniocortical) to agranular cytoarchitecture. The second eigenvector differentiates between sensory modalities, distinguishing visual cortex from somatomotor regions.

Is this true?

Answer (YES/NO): NO